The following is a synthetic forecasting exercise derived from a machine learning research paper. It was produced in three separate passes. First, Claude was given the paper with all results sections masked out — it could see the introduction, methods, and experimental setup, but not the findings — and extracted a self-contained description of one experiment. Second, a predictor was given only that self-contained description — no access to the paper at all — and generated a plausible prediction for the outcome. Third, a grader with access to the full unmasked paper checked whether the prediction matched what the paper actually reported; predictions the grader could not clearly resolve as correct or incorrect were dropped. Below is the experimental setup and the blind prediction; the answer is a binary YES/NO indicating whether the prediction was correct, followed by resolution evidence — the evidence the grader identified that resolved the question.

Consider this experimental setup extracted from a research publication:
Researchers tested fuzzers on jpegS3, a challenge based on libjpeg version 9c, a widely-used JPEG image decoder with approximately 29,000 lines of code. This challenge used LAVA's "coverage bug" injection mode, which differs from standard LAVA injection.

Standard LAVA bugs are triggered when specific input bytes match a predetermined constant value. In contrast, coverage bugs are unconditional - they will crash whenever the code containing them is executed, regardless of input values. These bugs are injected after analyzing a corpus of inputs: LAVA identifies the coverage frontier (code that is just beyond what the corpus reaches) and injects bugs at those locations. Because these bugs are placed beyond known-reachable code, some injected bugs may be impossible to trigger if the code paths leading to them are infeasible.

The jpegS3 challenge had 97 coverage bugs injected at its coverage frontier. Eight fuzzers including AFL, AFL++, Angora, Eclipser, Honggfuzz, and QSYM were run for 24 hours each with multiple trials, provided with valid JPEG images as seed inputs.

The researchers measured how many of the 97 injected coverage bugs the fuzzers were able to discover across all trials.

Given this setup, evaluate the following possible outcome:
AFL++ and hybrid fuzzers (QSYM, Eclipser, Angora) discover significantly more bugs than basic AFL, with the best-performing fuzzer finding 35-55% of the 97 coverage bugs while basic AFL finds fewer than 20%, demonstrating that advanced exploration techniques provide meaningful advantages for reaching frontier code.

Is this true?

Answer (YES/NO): NO